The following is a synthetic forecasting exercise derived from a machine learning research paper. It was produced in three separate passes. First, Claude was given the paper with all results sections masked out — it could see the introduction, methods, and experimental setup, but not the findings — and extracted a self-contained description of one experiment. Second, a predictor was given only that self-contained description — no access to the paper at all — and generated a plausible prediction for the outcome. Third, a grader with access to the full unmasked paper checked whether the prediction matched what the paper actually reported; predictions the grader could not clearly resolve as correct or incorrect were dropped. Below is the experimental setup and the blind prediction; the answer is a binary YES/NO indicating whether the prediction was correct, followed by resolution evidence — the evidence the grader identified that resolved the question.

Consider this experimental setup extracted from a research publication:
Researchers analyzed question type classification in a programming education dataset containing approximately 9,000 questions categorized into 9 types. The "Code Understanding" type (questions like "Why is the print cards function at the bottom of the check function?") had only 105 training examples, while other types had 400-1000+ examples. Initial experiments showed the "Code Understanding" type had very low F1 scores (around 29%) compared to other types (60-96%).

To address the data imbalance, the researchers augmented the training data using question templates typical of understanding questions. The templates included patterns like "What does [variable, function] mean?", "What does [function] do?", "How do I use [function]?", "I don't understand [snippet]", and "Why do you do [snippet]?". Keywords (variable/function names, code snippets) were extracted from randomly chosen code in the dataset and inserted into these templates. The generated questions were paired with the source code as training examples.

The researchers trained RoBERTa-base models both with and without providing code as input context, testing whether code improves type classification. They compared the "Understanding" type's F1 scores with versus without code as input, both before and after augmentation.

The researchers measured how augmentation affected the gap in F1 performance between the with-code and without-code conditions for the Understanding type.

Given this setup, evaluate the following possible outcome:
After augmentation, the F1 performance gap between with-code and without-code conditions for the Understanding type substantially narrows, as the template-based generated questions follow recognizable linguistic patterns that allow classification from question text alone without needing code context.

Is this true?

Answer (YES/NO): YES